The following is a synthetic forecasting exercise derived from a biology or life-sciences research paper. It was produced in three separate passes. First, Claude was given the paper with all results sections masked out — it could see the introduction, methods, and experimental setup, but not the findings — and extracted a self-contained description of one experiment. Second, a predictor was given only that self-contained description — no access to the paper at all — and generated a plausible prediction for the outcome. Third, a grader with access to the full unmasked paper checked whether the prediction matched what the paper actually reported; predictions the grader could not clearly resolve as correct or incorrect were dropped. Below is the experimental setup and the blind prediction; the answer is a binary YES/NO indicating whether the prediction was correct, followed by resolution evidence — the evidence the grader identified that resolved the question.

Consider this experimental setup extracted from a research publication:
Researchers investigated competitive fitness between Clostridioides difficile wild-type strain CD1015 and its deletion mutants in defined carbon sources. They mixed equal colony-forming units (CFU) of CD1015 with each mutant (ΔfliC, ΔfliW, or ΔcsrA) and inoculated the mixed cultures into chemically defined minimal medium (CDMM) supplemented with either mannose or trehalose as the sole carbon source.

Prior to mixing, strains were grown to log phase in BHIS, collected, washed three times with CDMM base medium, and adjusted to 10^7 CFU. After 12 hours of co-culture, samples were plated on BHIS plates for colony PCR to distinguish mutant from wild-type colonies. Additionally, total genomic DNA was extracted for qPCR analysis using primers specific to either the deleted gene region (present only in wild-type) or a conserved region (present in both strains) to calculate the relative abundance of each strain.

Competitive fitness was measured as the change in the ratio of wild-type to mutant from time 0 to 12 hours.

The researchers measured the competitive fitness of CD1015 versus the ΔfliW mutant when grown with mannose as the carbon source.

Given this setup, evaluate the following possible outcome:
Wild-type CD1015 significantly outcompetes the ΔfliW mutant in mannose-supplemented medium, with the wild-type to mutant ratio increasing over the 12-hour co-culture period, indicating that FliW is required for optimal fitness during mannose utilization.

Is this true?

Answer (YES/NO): NO